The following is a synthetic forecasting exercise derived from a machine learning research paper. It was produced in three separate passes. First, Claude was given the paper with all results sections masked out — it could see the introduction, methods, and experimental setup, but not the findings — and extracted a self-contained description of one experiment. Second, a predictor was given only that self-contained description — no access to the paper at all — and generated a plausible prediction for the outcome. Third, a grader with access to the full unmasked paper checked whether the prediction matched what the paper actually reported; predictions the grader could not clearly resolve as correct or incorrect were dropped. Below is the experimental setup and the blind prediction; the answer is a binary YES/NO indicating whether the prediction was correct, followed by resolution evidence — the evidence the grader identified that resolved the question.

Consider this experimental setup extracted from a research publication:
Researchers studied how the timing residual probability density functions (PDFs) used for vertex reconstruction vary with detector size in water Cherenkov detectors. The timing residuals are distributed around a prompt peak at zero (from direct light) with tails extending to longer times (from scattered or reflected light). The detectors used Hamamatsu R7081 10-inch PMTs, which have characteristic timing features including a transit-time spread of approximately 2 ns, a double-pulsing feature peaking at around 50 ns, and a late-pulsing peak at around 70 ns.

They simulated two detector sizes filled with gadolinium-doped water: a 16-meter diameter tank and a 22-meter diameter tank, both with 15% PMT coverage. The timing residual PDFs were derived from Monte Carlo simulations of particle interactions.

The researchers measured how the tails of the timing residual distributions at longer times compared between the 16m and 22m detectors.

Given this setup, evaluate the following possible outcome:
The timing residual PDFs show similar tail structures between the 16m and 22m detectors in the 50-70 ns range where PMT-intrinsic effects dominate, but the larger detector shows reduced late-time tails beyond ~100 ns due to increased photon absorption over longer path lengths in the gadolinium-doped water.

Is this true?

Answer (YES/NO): NO